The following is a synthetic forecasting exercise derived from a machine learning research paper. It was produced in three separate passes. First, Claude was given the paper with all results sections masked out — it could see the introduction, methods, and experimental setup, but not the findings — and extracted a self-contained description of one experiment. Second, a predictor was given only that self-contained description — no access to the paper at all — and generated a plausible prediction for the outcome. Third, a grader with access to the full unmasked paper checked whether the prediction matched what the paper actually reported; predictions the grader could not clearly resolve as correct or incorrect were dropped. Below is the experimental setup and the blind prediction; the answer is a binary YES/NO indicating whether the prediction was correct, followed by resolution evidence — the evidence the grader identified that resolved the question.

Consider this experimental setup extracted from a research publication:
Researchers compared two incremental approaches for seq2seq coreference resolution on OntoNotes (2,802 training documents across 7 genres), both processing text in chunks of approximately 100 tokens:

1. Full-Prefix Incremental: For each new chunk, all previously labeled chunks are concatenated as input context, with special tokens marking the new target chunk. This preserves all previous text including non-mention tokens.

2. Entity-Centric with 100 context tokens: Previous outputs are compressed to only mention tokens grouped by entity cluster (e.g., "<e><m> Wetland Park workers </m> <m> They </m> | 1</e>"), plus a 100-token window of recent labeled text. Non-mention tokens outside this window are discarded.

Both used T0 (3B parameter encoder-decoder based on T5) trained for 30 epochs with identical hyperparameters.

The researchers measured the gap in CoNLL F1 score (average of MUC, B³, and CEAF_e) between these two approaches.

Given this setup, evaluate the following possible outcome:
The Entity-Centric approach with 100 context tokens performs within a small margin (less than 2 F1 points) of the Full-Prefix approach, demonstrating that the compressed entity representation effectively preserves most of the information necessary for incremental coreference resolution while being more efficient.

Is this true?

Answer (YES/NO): YES